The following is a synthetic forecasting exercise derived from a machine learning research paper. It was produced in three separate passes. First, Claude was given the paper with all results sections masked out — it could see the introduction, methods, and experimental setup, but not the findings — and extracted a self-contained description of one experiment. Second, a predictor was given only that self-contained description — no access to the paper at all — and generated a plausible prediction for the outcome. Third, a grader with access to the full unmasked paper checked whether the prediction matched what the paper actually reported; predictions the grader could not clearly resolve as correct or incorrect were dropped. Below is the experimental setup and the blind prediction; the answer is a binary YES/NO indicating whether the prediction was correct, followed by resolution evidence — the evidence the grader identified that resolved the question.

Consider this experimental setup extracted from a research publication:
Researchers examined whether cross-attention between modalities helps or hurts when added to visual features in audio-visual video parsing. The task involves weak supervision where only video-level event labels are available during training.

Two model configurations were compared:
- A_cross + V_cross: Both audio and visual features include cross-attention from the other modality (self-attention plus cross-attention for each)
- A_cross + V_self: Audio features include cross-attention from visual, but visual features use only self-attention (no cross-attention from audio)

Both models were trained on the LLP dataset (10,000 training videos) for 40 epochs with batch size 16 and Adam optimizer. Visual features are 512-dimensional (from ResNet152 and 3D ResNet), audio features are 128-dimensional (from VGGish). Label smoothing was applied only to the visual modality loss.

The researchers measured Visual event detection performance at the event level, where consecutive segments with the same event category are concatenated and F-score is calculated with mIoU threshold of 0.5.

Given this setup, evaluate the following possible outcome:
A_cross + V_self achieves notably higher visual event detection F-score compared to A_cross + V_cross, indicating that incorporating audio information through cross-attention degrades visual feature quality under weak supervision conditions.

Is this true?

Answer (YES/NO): YES